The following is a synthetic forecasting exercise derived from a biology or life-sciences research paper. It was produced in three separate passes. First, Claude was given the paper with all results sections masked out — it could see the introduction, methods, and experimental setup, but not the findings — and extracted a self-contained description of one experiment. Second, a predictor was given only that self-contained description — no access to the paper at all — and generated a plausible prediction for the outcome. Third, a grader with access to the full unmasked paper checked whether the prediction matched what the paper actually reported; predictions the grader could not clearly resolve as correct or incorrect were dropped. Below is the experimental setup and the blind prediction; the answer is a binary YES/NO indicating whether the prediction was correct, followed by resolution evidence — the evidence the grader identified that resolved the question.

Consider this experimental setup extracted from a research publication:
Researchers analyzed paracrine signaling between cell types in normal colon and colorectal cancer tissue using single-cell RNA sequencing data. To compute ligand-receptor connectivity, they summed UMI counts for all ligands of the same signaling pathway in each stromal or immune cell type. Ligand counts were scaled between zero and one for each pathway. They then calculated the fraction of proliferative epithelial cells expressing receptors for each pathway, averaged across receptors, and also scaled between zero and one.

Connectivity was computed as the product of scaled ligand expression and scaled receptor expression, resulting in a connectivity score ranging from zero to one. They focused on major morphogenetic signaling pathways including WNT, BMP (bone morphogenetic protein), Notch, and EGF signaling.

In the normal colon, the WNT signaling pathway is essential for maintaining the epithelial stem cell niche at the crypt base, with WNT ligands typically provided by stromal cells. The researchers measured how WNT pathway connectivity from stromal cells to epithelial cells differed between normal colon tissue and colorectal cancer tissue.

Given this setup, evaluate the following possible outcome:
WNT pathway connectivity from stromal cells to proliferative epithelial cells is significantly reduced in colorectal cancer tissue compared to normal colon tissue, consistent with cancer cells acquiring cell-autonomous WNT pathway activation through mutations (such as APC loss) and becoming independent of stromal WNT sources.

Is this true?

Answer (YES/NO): NO